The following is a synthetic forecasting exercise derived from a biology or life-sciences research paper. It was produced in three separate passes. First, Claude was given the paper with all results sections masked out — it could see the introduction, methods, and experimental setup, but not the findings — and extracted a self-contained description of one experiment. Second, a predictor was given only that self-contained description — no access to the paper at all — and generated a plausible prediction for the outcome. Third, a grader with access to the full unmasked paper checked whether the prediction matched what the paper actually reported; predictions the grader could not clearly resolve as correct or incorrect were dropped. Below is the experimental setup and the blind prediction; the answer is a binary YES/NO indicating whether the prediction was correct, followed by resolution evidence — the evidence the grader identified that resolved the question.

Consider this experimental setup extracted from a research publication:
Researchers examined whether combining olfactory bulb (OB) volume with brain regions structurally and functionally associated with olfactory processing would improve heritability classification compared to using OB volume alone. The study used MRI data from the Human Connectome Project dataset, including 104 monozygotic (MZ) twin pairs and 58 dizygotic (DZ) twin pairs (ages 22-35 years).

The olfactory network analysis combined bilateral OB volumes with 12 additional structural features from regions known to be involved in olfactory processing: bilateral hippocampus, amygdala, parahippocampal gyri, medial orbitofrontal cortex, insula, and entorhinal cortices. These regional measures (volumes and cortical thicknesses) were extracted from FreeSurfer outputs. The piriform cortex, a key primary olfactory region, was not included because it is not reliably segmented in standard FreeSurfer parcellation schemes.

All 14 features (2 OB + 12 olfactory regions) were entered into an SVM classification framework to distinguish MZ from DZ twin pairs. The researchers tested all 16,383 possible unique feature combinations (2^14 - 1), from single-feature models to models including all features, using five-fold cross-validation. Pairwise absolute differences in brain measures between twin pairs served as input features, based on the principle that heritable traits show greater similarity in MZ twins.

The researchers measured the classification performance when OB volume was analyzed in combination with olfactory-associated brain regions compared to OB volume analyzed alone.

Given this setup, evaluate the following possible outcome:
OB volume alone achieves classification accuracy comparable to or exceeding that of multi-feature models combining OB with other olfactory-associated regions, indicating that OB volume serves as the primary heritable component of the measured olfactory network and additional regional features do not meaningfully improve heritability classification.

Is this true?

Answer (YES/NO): NO